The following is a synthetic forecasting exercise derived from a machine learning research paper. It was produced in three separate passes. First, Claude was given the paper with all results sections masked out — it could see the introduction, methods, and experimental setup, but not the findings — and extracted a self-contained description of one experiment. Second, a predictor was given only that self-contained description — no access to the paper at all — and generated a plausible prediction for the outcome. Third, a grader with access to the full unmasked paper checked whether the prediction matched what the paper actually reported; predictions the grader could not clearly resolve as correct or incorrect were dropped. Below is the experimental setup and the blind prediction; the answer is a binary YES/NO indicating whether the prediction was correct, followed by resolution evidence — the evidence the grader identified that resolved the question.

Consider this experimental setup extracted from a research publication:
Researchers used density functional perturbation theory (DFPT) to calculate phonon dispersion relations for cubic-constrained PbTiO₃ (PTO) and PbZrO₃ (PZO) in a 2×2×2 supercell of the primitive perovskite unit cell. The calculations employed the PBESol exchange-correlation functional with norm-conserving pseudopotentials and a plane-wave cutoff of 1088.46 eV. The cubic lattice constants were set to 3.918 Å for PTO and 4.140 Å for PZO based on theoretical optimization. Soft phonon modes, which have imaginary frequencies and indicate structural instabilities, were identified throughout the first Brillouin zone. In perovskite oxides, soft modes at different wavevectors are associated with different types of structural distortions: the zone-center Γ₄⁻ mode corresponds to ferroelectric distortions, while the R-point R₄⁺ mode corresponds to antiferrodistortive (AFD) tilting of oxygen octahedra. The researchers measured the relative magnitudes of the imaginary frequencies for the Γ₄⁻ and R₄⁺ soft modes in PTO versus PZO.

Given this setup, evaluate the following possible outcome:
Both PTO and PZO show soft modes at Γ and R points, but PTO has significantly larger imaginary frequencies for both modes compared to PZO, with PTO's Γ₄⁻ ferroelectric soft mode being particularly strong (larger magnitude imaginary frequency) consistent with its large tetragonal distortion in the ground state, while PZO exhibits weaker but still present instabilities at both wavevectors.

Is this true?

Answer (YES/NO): NO